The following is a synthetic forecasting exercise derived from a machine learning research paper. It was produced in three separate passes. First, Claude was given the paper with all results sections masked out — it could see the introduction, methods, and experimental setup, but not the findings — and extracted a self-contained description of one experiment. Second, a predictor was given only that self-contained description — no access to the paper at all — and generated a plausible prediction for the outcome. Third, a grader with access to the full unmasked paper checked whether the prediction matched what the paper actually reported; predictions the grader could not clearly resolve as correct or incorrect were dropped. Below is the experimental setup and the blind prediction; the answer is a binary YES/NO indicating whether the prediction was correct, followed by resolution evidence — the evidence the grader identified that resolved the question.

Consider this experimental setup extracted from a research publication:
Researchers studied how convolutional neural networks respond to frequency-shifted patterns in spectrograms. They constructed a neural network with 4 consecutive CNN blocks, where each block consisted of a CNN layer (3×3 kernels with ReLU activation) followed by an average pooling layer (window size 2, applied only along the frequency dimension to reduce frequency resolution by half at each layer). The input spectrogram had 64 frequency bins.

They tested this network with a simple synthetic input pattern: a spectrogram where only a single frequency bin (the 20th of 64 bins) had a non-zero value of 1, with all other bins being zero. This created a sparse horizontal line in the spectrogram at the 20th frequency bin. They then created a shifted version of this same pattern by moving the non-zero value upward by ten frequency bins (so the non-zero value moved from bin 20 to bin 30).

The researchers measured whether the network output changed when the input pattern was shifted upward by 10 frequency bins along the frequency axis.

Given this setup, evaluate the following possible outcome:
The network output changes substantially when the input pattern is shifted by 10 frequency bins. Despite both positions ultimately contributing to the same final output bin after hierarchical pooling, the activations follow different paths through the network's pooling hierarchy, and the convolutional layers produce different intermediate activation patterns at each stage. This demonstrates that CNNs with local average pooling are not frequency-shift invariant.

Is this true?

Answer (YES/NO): NO